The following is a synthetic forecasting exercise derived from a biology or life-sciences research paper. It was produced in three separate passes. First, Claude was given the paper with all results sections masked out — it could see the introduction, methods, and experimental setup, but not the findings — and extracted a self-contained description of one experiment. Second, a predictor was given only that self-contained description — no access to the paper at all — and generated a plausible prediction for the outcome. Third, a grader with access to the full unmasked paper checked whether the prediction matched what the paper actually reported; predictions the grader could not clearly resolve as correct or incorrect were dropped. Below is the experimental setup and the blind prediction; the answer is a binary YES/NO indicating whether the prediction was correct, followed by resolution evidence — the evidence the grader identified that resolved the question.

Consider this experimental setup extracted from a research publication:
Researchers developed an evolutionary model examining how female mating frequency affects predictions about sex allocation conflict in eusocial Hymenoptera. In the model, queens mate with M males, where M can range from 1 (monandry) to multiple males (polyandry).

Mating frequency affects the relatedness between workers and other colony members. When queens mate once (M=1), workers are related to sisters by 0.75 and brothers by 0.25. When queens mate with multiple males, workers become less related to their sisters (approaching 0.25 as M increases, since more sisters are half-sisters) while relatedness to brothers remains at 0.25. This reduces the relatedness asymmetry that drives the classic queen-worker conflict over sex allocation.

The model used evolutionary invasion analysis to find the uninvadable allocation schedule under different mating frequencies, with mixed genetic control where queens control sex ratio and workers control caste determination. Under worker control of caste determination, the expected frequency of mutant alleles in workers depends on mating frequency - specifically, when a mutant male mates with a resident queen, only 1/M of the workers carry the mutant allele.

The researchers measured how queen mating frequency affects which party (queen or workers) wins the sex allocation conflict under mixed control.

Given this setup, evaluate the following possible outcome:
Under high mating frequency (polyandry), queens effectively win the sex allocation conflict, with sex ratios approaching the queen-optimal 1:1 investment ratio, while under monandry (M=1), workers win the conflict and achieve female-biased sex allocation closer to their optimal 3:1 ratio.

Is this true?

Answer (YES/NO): NO